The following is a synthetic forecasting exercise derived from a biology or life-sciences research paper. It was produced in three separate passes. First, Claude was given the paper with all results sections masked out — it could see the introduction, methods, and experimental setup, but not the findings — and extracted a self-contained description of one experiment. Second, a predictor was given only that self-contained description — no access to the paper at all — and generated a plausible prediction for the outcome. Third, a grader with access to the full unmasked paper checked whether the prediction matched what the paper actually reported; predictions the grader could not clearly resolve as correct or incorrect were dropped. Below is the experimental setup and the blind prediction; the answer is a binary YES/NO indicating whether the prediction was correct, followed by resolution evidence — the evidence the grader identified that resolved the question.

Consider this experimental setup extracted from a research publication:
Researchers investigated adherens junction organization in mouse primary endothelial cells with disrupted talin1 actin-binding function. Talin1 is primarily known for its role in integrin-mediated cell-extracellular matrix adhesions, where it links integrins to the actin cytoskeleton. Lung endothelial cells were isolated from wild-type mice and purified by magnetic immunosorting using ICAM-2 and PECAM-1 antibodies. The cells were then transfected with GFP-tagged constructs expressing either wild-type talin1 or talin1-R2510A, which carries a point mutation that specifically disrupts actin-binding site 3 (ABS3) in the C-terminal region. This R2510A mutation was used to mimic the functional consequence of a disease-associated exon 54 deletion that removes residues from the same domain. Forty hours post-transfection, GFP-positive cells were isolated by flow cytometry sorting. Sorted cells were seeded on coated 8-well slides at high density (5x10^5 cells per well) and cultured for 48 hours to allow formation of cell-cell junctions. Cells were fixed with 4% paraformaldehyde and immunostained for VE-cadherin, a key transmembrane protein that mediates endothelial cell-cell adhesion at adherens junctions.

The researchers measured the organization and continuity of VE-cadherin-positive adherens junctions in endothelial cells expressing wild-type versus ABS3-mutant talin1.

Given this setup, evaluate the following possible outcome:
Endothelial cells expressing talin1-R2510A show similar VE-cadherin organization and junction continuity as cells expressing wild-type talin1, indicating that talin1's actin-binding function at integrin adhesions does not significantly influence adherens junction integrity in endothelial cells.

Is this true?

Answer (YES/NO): NO